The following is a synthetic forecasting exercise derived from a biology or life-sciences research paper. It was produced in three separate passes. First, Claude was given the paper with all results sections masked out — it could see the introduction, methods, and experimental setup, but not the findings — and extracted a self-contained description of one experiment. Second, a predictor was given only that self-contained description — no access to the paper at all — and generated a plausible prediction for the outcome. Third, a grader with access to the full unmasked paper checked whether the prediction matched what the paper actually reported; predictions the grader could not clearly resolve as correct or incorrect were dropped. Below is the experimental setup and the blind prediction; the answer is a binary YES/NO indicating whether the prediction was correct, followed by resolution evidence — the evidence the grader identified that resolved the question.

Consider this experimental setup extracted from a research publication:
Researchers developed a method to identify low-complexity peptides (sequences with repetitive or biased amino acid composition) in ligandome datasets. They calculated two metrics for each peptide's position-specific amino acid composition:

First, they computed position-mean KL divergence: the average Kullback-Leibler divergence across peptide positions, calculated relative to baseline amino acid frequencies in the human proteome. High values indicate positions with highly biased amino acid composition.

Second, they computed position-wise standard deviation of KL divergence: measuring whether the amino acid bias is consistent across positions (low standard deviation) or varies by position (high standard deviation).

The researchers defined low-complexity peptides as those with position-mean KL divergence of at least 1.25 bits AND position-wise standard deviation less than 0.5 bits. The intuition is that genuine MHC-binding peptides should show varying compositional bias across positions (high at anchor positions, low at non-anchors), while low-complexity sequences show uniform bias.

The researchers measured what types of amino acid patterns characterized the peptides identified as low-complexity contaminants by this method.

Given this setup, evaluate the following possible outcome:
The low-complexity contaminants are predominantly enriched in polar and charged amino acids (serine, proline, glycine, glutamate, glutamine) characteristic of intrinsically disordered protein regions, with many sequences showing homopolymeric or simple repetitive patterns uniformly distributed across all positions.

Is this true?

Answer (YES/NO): NO